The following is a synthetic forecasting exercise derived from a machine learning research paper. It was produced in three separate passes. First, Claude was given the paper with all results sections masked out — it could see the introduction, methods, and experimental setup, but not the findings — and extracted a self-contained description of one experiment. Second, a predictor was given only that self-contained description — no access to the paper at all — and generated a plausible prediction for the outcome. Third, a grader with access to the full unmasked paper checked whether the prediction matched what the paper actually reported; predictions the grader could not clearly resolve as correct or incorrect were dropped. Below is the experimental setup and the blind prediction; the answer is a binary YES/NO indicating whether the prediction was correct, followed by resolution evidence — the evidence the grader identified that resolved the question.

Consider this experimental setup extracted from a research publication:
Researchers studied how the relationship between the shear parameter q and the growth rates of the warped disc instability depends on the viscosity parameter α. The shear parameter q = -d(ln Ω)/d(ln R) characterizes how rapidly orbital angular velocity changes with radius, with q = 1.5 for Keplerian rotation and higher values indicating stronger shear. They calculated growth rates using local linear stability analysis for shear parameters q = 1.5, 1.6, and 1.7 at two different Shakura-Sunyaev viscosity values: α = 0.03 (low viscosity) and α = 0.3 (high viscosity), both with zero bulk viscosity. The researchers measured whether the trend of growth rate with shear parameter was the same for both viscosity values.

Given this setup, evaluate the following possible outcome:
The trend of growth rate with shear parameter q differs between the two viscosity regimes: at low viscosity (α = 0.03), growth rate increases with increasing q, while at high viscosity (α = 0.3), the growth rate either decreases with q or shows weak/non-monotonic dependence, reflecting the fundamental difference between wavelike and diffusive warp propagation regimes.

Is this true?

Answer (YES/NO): NO